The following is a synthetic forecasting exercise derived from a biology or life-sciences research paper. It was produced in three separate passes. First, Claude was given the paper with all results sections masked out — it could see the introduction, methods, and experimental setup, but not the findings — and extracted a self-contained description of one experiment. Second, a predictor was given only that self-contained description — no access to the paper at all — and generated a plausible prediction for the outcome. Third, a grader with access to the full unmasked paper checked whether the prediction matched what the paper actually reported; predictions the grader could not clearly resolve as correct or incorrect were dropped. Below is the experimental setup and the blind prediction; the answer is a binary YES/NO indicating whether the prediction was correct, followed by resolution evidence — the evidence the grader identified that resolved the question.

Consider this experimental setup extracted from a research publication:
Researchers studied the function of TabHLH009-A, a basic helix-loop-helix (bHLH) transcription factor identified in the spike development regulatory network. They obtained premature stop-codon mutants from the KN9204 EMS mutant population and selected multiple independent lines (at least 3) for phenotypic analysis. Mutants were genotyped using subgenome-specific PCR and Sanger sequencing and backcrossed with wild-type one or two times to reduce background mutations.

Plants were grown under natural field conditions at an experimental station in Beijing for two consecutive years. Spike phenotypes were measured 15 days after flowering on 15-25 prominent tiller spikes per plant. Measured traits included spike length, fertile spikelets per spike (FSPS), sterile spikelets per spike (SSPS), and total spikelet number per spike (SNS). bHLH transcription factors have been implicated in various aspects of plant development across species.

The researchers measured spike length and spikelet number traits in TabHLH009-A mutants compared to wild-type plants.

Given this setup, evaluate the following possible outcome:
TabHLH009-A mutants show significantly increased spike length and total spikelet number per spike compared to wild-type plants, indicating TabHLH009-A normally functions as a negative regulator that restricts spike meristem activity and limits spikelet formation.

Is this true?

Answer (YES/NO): NO